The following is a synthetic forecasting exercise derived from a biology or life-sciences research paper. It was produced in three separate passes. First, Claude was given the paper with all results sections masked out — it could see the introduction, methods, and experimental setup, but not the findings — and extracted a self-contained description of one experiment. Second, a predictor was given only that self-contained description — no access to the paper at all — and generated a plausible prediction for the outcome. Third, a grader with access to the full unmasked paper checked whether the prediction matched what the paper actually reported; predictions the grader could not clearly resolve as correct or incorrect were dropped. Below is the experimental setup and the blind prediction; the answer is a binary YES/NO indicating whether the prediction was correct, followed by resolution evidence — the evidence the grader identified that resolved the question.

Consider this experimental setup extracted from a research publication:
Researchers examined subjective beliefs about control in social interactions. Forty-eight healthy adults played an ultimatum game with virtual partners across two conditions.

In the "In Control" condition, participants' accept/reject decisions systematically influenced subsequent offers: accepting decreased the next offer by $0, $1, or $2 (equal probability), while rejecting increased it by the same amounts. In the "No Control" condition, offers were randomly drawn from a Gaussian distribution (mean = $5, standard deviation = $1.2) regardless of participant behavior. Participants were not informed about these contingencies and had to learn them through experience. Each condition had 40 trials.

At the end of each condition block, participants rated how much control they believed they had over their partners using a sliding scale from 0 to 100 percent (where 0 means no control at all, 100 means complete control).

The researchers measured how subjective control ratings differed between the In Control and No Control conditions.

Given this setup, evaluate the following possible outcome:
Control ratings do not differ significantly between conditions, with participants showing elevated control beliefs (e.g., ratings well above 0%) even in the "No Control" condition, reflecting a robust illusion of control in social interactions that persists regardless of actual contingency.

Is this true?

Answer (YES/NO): NO